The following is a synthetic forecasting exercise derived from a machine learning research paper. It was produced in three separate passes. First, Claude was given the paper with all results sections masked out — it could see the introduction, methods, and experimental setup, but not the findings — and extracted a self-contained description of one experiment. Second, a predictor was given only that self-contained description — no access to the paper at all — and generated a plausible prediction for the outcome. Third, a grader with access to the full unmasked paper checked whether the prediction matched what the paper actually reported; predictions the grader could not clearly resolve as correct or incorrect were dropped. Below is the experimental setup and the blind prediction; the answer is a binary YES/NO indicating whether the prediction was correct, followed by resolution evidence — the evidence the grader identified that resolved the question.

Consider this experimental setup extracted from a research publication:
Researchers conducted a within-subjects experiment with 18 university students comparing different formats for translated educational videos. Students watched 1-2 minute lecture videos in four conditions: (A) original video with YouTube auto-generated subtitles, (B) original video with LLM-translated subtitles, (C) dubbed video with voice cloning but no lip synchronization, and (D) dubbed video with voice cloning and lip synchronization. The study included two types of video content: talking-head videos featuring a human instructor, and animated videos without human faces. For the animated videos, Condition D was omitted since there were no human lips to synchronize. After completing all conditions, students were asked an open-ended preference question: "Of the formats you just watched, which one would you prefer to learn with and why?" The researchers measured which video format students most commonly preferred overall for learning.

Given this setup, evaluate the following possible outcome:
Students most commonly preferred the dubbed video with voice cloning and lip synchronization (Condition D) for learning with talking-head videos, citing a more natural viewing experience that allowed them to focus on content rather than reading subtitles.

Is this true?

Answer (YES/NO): NO